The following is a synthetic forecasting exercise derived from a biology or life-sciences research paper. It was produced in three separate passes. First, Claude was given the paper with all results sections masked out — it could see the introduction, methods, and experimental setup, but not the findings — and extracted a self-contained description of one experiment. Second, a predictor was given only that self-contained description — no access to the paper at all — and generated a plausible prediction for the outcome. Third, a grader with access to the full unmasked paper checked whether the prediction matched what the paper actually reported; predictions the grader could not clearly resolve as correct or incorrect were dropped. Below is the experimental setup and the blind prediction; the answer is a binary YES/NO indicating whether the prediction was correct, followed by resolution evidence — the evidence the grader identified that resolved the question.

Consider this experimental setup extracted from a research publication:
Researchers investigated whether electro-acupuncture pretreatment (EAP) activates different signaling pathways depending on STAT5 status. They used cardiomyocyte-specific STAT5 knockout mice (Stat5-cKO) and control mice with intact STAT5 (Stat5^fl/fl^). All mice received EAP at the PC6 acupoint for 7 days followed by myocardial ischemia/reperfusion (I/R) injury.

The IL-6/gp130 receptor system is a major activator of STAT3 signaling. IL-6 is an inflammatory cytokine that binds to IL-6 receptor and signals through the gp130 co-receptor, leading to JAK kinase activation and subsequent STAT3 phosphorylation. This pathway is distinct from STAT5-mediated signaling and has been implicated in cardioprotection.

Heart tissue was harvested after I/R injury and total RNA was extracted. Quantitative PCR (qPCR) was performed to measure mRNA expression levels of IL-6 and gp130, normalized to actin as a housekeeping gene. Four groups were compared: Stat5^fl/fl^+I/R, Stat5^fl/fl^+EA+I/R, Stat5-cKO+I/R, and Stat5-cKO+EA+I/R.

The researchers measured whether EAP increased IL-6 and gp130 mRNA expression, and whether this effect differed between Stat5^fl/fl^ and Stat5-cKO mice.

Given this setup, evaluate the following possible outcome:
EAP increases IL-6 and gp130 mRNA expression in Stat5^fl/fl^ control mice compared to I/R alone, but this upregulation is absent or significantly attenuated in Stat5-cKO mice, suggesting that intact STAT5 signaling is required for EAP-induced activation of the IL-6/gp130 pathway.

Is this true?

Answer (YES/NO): NO